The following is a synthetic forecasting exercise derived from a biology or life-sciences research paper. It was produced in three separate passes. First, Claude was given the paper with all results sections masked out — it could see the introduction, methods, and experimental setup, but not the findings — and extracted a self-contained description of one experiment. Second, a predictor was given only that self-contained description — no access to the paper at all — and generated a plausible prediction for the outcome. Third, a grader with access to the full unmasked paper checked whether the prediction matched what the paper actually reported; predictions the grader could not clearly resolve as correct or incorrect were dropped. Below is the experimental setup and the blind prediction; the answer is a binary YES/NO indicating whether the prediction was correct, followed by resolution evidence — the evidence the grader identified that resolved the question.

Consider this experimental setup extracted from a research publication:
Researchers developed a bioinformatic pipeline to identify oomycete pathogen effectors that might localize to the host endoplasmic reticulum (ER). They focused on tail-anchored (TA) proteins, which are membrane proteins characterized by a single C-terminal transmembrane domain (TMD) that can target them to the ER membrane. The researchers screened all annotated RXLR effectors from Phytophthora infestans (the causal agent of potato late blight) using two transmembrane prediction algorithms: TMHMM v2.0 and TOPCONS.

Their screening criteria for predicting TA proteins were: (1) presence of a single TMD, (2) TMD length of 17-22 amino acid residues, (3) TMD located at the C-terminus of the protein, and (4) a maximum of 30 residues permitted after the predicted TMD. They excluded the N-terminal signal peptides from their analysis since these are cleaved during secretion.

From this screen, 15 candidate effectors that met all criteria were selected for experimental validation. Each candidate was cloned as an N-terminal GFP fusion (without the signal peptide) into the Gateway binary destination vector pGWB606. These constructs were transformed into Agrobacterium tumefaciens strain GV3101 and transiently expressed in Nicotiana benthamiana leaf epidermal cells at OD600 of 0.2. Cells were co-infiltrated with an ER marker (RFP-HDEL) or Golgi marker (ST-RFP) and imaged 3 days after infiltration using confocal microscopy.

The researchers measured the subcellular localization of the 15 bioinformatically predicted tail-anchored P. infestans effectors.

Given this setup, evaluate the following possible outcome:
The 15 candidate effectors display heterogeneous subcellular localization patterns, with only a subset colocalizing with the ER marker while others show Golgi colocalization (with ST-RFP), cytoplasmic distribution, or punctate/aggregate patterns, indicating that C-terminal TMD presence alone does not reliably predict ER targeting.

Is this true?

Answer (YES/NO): NO